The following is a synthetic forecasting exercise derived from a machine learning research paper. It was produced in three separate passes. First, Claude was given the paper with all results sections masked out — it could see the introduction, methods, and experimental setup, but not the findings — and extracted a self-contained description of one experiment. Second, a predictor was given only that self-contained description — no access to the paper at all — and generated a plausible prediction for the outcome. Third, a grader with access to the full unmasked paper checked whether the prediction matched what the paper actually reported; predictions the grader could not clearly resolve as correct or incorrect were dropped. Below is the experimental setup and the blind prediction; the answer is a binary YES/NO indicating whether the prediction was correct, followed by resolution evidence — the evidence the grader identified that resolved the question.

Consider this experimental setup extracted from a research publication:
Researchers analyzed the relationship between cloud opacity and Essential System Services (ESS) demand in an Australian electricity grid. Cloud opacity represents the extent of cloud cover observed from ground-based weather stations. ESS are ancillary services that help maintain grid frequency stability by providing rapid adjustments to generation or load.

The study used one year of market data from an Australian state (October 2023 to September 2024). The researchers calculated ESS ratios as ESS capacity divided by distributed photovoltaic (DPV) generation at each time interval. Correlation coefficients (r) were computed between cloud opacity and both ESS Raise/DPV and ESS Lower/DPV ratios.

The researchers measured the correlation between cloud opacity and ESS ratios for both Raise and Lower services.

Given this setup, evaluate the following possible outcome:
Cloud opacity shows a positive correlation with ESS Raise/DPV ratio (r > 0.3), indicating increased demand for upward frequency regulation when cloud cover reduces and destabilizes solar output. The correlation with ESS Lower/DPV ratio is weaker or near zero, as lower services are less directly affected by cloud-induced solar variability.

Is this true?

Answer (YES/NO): NO